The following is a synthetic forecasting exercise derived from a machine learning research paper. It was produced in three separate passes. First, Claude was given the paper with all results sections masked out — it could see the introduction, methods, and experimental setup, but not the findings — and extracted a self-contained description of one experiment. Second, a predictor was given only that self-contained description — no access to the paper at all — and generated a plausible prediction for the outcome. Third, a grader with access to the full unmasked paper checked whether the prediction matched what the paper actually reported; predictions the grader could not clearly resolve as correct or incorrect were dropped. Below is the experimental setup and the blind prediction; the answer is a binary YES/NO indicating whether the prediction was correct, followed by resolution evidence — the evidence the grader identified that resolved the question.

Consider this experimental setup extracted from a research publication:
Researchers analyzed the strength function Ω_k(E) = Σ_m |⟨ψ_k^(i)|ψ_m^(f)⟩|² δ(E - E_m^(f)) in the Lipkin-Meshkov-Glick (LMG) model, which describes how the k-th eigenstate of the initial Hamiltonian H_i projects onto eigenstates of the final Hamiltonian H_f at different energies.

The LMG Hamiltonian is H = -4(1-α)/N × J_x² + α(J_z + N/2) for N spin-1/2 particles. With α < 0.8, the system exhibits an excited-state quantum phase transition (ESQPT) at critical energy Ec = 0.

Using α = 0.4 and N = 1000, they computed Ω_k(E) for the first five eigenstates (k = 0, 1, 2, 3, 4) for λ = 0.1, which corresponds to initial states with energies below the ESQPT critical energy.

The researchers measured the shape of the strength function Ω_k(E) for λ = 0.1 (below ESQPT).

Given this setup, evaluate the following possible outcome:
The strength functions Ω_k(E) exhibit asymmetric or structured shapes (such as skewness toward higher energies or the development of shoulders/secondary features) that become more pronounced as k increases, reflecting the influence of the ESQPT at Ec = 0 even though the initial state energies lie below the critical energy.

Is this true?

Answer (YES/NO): NO